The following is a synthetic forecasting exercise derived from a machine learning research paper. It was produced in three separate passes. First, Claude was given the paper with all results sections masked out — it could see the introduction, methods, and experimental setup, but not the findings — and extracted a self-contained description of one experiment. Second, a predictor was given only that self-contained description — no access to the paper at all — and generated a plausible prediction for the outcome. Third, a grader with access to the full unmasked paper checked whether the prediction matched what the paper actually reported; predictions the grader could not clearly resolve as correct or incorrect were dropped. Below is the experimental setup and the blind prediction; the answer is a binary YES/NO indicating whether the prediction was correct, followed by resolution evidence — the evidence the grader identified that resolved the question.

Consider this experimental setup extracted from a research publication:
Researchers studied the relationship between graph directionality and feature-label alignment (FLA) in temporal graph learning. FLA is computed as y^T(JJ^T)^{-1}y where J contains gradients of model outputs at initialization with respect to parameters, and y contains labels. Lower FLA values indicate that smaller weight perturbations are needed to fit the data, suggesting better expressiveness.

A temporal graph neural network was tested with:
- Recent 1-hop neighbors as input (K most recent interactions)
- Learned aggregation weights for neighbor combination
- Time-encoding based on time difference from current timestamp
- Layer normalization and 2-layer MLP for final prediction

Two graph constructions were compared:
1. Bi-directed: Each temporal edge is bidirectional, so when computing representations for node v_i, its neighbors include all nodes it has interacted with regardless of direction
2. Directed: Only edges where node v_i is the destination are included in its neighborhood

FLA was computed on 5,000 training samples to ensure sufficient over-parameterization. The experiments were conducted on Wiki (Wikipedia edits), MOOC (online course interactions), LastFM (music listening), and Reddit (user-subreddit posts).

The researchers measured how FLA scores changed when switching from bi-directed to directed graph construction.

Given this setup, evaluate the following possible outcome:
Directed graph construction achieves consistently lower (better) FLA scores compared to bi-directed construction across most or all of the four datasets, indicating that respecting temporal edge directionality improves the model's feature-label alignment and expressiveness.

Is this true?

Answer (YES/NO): NO